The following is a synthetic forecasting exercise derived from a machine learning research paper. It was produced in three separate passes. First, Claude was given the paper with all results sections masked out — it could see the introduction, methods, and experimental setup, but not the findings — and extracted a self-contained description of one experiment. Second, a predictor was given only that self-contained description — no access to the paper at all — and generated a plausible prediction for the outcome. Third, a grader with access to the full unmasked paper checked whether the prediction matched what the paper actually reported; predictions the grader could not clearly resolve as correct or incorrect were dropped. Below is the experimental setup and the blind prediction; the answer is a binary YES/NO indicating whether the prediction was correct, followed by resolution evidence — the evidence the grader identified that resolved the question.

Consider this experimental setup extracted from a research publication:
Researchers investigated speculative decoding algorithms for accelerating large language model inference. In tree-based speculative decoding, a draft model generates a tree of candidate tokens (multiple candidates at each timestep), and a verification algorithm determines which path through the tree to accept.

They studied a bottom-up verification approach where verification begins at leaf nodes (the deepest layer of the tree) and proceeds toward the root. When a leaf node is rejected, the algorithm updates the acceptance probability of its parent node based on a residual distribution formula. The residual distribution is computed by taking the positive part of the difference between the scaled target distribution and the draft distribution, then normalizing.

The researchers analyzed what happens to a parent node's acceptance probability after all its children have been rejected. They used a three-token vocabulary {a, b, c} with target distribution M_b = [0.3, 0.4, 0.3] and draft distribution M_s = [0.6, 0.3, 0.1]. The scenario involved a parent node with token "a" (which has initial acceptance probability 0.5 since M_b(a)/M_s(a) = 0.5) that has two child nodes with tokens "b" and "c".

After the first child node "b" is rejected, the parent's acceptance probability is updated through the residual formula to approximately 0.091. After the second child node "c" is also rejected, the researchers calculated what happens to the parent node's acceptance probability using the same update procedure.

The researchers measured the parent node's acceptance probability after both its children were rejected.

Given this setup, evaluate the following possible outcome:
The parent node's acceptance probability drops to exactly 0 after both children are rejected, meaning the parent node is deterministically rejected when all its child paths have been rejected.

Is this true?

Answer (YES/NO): YES